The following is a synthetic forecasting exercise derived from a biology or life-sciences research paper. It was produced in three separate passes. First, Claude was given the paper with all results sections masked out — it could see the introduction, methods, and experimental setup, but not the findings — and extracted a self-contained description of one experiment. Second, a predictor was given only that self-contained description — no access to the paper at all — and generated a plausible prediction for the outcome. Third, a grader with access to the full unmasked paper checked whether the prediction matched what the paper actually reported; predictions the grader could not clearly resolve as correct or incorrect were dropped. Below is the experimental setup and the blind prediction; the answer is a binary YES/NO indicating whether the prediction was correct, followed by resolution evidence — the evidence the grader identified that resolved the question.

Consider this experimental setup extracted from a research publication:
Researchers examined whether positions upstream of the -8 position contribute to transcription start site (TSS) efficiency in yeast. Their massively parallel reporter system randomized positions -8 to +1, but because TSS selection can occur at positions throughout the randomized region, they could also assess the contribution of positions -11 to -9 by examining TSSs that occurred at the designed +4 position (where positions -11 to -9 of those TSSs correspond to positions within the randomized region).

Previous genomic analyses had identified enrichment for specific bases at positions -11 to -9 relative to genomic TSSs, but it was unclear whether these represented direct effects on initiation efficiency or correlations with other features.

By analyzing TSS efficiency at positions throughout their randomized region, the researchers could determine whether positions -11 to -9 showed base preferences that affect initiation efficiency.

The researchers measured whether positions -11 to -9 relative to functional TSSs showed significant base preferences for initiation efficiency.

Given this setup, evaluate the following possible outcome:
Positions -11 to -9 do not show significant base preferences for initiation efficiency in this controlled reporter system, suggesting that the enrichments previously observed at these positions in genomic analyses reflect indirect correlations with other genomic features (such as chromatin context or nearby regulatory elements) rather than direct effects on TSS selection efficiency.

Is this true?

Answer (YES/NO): NO